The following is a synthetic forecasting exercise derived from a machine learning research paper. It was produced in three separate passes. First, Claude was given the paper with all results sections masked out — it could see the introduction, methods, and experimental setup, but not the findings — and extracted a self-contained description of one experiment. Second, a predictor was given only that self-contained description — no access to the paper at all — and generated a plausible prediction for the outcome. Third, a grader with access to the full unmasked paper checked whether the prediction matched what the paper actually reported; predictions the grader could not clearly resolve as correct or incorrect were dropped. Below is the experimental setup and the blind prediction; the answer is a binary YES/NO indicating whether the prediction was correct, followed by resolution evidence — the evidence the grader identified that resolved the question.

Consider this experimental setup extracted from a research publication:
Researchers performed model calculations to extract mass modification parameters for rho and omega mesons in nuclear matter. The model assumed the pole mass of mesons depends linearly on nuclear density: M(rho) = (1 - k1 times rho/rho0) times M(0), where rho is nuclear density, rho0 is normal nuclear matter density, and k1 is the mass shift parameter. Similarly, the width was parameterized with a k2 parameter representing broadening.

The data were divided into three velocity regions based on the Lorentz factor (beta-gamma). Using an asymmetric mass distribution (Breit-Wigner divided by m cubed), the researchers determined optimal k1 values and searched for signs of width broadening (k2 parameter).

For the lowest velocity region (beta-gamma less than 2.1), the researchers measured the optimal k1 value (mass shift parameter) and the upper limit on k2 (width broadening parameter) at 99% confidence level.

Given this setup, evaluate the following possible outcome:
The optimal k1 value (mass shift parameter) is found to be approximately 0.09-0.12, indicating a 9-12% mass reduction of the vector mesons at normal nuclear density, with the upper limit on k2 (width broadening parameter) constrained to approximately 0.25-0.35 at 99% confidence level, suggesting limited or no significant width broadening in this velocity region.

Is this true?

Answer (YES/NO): NO